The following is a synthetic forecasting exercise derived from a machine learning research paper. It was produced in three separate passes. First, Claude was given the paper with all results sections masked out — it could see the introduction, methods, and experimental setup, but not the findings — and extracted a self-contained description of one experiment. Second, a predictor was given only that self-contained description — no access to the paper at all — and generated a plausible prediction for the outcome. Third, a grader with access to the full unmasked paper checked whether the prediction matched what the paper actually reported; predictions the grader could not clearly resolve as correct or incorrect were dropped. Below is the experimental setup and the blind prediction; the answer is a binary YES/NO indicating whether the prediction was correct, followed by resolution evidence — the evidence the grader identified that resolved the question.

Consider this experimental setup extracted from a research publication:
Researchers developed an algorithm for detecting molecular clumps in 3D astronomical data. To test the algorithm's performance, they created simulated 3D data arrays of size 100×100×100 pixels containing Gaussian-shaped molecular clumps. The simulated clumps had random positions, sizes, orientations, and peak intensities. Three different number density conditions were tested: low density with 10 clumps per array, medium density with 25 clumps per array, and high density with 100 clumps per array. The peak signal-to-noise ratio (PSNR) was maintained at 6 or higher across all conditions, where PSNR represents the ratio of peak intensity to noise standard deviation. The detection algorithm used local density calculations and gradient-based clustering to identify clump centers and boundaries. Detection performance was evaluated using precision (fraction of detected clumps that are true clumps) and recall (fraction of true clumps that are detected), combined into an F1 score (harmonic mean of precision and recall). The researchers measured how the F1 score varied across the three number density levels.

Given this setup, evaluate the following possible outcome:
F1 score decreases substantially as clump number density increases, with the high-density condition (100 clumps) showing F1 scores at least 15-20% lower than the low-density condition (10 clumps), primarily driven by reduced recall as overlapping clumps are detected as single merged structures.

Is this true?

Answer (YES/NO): NO